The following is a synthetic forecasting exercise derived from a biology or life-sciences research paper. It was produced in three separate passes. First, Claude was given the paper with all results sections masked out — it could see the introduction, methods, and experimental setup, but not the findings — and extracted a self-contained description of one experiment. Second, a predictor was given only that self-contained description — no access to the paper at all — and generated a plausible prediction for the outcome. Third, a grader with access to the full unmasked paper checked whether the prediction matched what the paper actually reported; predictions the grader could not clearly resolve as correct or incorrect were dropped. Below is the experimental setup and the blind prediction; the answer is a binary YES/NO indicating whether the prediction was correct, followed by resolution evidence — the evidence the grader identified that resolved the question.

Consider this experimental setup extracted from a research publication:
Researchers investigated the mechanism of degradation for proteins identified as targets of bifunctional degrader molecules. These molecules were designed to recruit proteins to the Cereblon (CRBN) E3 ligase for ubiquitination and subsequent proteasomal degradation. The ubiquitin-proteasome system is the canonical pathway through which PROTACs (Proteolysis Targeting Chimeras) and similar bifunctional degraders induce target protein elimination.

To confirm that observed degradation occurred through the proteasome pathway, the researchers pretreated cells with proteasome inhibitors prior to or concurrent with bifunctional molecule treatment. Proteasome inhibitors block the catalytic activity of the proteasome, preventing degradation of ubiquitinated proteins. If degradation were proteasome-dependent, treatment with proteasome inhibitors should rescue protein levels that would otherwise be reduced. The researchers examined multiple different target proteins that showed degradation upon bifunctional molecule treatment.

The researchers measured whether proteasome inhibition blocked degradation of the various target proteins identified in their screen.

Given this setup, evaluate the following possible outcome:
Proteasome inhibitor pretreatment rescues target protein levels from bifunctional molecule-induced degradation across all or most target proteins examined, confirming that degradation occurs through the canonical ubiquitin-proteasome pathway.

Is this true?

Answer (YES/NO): NO